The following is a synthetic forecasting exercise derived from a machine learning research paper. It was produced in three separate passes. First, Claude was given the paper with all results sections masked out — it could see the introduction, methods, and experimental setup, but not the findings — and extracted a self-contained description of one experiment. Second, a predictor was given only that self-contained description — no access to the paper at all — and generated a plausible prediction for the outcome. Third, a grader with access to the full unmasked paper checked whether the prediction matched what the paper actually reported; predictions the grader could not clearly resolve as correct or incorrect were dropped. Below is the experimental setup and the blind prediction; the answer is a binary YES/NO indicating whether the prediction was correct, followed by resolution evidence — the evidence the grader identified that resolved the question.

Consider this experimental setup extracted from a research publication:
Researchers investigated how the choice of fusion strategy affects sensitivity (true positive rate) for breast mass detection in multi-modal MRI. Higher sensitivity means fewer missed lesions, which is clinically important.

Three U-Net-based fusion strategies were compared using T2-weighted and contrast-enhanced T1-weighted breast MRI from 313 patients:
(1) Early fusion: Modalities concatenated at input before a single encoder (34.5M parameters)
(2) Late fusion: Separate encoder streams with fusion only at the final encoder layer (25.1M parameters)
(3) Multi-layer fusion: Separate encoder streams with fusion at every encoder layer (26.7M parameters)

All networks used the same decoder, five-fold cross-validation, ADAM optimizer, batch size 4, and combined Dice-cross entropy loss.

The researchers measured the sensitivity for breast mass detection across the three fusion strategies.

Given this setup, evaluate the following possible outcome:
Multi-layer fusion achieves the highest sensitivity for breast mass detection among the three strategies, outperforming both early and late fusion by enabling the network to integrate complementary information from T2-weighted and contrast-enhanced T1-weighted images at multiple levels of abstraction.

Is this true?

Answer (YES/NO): YES